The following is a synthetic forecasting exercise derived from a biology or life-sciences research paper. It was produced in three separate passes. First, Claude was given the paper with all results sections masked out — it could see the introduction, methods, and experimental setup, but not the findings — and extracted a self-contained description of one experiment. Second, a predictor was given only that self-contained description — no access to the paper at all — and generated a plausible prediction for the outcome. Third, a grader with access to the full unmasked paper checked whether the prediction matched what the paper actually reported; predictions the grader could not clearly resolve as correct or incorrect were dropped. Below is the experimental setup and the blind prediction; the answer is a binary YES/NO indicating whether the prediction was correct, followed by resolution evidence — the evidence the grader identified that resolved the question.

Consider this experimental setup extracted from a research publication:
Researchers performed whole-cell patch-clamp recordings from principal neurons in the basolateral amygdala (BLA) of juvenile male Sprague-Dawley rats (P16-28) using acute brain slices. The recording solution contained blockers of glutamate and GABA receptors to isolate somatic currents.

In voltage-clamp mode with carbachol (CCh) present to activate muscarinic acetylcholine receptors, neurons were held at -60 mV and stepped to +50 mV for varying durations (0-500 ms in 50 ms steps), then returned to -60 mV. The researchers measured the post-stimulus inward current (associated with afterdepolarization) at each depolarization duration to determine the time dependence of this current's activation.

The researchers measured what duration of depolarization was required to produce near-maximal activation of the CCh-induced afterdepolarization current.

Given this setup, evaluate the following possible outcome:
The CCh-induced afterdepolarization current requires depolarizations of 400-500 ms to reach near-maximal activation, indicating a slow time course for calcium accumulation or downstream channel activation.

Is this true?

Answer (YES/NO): NO